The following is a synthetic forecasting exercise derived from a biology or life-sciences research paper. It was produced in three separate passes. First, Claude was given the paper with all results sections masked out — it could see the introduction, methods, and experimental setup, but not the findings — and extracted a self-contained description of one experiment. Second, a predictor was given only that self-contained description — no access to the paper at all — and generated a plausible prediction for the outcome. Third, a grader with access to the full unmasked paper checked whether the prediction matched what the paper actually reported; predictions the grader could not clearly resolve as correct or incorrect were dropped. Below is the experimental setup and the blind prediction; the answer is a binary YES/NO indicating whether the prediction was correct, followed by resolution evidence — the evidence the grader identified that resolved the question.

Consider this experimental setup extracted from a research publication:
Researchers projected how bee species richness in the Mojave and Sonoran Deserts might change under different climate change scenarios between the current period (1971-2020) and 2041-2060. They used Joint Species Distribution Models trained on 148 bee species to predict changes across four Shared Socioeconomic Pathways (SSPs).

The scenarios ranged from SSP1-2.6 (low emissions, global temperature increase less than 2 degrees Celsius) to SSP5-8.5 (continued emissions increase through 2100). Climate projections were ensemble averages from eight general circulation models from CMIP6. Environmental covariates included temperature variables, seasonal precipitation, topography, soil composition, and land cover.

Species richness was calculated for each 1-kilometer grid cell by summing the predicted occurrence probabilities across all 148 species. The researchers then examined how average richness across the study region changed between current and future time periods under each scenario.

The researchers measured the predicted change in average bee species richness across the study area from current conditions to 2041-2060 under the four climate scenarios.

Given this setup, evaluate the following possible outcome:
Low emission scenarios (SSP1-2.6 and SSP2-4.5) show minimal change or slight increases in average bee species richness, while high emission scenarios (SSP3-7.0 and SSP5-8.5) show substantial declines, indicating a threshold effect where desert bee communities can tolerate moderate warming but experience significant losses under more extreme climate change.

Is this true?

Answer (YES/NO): NO